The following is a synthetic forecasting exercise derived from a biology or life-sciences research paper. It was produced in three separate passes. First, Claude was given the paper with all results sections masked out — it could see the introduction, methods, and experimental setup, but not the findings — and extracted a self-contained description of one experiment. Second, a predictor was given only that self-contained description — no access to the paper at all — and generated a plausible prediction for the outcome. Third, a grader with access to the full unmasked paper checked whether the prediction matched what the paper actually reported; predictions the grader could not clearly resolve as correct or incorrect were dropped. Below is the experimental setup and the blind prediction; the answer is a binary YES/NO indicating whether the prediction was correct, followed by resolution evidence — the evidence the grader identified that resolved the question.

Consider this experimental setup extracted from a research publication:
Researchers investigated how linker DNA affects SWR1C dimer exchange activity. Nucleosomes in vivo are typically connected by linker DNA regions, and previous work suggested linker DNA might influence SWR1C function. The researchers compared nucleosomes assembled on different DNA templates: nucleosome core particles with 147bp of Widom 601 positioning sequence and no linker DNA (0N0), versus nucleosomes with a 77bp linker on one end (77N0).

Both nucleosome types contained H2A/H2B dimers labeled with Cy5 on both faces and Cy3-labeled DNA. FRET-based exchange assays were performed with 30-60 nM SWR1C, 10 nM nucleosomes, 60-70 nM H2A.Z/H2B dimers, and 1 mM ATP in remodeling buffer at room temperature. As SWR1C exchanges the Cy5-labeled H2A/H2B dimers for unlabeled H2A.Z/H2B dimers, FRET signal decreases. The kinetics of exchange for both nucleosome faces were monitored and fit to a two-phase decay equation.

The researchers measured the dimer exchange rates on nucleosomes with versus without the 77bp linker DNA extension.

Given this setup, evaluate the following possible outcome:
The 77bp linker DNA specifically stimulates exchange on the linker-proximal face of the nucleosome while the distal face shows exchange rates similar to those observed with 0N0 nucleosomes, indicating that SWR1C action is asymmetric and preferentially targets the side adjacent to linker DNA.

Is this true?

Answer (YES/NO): NO